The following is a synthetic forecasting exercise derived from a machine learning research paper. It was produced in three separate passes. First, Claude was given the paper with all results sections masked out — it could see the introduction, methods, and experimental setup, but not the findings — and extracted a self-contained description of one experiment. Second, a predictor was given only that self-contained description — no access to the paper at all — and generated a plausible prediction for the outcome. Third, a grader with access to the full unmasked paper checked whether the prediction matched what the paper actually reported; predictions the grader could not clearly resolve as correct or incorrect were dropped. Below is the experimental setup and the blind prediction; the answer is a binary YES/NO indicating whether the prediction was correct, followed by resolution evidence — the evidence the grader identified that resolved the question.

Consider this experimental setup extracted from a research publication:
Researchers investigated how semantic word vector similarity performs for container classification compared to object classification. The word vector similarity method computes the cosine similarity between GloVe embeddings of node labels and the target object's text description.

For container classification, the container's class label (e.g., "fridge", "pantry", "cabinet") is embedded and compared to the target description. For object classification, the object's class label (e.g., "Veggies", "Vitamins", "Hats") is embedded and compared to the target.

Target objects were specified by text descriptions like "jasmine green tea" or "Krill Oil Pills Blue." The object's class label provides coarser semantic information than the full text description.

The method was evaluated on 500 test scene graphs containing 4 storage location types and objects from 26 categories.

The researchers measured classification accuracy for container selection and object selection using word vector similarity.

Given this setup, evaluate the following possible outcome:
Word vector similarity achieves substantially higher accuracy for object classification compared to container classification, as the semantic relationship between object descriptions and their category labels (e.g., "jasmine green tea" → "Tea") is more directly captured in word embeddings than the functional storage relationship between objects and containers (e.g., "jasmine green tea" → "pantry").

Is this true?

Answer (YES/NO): NO